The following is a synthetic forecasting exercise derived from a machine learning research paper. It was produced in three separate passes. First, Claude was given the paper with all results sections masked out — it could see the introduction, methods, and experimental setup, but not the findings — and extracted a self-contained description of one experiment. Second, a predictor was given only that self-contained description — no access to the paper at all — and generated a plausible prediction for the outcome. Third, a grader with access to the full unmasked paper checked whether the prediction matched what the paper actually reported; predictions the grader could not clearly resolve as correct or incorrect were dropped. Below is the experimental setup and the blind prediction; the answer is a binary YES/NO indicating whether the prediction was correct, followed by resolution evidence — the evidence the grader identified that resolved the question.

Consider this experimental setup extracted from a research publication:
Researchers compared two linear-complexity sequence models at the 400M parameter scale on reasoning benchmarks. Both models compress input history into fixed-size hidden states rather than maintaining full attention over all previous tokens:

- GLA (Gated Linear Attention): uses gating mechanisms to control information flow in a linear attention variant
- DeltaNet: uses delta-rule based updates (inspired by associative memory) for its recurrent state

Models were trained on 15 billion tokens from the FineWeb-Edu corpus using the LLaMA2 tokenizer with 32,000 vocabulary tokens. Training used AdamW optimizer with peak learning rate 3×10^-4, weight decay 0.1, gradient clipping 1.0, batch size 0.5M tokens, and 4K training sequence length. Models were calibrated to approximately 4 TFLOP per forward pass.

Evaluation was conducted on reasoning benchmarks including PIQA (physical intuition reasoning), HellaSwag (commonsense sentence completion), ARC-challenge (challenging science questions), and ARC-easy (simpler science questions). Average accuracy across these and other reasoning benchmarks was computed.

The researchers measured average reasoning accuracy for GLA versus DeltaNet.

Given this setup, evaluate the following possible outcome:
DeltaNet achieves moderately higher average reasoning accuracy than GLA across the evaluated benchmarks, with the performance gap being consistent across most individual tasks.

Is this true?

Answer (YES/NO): NO